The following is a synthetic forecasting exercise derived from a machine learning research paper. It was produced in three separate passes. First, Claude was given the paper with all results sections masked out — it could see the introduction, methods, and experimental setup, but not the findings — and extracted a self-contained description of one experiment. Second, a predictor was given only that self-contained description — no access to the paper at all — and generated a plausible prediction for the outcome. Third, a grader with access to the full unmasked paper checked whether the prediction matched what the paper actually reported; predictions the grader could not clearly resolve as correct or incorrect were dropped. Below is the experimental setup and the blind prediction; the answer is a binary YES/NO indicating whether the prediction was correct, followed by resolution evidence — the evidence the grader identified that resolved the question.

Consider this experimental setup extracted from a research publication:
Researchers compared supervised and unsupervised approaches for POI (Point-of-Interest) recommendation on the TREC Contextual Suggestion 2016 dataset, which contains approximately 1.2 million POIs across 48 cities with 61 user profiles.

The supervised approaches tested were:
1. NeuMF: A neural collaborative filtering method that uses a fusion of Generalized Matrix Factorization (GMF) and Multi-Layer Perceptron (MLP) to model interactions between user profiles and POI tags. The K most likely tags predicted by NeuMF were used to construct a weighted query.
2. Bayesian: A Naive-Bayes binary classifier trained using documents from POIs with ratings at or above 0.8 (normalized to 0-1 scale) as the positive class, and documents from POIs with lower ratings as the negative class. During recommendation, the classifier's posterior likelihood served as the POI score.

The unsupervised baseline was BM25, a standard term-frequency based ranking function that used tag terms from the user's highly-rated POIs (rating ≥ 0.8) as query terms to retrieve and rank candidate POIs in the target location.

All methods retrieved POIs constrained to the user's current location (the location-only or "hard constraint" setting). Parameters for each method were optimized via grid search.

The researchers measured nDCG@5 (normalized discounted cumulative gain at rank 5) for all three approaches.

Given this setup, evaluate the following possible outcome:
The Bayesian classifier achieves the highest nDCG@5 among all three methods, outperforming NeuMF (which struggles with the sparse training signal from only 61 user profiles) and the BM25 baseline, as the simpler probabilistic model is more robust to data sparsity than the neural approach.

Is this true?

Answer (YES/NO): NO